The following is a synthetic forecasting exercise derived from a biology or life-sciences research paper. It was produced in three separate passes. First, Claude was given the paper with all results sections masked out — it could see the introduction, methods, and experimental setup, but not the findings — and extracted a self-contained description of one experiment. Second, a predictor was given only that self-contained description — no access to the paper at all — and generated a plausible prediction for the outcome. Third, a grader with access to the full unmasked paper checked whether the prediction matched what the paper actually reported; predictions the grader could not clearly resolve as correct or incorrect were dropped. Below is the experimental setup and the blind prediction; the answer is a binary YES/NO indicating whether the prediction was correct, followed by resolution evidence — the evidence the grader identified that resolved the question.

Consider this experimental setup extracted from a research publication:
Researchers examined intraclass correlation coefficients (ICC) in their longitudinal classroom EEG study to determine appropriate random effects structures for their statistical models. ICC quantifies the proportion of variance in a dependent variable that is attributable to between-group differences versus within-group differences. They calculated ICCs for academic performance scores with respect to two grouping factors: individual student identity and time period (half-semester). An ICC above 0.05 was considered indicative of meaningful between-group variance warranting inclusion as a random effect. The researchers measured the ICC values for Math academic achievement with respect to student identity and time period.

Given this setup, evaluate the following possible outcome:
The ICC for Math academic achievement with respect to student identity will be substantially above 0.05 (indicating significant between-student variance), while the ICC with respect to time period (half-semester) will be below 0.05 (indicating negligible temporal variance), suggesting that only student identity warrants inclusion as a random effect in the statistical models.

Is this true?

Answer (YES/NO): NO